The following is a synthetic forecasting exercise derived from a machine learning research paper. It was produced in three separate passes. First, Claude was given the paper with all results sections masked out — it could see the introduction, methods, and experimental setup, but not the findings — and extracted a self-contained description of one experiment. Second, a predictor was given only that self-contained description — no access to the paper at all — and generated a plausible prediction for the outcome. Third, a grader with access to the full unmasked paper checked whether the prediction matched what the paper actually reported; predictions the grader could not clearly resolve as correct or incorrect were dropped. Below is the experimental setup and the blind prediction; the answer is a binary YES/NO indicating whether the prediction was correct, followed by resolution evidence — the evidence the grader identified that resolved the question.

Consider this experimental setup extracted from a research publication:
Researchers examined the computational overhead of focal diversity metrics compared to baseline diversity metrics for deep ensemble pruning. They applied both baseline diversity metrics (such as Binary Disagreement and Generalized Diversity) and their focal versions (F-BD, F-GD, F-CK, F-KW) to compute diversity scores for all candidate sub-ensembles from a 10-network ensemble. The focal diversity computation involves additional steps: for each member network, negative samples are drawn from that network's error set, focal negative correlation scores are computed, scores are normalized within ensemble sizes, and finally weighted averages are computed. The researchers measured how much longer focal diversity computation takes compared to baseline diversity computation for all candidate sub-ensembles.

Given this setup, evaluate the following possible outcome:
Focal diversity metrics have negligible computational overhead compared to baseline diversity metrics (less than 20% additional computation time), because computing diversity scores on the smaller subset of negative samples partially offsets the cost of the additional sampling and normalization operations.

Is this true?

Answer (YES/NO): NO